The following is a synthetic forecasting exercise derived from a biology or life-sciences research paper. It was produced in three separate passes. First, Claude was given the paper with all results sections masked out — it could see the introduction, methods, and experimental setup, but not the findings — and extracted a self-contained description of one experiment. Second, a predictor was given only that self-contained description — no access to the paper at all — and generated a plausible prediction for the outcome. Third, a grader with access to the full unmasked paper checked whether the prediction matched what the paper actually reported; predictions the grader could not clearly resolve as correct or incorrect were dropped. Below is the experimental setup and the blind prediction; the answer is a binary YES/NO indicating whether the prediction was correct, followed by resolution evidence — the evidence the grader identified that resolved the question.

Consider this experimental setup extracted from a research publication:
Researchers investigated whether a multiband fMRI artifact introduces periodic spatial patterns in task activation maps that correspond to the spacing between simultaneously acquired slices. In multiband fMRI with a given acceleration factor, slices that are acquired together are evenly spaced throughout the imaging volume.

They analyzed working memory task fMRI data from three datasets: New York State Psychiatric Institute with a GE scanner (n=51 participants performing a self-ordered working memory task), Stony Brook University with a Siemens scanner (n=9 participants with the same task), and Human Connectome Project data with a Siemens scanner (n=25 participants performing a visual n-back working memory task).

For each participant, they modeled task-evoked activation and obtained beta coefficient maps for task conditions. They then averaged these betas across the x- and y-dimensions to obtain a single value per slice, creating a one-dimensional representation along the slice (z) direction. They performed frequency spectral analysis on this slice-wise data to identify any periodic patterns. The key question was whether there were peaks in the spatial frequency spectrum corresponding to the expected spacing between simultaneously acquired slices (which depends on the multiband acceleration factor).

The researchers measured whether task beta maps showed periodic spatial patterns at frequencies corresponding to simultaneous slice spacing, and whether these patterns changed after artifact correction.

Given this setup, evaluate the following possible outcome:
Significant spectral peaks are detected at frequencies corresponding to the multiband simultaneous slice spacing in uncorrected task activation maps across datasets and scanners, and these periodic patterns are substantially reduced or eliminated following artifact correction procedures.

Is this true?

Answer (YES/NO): YES